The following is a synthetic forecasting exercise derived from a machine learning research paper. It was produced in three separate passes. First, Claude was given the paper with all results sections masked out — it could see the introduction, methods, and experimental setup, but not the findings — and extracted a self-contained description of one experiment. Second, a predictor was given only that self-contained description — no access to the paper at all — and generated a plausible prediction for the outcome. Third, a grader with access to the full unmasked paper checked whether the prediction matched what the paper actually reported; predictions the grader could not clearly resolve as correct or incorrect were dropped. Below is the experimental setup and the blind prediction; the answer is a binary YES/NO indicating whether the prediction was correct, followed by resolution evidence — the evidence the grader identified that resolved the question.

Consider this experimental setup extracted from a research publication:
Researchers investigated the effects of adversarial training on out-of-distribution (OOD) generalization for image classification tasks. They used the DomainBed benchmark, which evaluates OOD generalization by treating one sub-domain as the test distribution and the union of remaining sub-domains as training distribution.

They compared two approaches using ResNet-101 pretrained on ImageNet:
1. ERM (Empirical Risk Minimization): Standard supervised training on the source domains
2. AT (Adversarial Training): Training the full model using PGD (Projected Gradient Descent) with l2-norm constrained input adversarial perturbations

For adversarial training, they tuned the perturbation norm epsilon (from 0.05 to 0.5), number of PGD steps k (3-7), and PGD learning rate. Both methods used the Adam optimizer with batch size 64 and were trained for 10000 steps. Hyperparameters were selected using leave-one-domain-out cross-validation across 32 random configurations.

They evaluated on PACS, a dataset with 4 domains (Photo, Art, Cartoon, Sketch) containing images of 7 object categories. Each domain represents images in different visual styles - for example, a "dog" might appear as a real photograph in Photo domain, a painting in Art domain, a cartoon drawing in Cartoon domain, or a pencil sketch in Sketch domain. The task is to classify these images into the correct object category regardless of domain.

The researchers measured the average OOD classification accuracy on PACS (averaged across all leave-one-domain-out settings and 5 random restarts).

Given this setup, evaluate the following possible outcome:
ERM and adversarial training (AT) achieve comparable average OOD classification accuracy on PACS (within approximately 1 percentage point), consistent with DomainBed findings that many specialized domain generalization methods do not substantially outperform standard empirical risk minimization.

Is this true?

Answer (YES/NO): NO